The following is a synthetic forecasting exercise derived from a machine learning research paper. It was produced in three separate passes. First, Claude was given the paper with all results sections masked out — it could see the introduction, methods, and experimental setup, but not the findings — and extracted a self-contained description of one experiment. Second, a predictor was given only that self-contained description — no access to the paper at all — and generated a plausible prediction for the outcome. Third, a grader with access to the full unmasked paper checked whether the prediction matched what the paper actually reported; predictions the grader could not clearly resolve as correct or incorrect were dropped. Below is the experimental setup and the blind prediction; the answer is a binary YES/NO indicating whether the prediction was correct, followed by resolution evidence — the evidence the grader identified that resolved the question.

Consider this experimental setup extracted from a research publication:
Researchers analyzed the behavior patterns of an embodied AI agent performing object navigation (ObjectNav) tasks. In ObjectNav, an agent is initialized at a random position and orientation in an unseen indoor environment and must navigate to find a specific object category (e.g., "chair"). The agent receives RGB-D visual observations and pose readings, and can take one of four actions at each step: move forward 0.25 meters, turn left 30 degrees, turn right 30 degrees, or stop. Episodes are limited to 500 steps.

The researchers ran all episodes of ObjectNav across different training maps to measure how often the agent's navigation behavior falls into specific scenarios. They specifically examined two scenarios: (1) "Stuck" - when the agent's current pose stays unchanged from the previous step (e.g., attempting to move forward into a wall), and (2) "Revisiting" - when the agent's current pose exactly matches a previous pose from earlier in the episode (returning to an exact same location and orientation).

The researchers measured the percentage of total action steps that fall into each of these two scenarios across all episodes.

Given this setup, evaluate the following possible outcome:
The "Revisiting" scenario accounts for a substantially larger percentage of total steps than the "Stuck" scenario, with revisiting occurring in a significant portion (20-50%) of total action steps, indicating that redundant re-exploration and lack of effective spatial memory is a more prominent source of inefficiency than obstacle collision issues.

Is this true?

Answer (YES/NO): NO